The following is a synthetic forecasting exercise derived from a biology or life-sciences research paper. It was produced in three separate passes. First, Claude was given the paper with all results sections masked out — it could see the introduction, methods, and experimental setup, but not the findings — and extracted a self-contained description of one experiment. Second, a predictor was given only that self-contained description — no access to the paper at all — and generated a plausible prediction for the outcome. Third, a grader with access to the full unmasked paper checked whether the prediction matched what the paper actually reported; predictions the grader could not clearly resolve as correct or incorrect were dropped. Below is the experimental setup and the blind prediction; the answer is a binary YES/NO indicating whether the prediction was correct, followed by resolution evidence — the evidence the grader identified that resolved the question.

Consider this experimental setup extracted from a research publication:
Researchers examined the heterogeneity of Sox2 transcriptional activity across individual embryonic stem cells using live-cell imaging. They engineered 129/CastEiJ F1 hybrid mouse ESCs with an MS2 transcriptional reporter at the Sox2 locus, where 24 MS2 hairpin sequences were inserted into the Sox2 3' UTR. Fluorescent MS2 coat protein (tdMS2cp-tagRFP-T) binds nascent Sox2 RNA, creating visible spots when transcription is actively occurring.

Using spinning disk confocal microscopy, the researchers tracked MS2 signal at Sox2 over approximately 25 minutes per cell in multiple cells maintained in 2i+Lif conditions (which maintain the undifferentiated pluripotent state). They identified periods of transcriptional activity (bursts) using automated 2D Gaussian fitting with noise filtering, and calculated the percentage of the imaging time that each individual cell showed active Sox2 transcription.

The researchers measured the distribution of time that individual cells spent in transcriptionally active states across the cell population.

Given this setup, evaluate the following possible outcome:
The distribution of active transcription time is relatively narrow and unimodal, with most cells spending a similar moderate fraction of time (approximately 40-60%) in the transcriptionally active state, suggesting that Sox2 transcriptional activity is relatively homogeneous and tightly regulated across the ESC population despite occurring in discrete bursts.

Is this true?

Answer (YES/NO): NO